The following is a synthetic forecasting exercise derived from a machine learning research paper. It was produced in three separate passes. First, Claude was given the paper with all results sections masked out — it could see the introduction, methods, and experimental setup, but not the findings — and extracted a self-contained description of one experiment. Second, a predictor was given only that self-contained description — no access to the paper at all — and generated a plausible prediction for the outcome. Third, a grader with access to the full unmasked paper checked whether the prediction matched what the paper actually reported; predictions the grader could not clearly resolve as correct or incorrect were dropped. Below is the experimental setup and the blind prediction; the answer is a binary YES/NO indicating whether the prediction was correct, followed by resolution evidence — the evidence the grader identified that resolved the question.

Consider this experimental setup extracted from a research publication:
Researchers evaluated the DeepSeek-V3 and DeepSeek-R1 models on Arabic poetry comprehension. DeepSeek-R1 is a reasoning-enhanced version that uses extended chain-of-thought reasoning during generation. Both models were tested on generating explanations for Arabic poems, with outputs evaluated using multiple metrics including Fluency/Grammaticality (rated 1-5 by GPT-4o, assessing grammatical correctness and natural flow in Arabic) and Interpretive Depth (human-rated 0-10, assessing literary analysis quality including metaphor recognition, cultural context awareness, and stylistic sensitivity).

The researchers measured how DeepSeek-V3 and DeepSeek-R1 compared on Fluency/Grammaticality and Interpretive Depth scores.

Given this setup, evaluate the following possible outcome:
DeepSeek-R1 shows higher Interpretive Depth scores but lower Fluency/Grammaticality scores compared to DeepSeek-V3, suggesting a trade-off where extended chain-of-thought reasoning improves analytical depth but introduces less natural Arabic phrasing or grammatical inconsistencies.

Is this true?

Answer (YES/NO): NO